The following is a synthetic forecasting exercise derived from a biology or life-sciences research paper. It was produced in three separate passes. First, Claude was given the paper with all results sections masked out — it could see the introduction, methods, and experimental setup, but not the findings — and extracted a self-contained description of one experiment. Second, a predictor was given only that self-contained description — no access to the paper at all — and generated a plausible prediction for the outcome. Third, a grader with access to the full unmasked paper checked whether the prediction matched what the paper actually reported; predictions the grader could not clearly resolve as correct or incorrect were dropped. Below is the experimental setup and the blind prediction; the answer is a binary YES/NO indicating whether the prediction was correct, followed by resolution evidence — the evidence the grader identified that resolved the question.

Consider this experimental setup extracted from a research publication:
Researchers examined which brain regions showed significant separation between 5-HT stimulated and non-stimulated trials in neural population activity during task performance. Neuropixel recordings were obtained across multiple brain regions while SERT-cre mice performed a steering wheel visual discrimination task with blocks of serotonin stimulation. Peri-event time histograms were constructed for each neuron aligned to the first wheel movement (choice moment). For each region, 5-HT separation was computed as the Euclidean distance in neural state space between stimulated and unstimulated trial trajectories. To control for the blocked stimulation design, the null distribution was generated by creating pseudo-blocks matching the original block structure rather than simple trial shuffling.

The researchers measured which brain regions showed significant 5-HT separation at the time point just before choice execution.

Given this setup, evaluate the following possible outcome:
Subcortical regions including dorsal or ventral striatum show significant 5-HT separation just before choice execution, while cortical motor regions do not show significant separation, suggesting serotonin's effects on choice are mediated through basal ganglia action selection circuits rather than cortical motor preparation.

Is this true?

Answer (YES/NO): YES